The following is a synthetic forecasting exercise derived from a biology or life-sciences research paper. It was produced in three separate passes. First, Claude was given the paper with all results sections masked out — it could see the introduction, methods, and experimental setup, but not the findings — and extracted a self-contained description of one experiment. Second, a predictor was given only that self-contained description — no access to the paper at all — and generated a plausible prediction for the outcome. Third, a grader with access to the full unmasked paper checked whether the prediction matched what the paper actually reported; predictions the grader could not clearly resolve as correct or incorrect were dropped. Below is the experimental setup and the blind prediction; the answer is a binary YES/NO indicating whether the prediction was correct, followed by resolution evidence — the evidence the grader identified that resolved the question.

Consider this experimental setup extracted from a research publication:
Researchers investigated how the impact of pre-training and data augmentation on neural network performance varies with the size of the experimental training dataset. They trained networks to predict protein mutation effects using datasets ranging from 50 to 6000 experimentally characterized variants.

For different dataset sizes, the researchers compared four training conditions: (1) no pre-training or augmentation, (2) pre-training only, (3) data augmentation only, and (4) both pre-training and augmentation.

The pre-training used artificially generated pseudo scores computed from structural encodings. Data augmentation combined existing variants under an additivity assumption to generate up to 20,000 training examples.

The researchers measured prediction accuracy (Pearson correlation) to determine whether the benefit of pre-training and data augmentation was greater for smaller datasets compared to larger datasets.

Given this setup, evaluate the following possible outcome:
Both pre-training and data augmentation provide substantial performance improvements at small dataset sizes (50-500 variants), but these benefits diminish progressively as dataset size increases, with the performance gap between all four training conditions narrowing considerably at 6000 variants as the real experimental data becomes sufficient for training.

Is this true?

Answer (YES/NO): YES